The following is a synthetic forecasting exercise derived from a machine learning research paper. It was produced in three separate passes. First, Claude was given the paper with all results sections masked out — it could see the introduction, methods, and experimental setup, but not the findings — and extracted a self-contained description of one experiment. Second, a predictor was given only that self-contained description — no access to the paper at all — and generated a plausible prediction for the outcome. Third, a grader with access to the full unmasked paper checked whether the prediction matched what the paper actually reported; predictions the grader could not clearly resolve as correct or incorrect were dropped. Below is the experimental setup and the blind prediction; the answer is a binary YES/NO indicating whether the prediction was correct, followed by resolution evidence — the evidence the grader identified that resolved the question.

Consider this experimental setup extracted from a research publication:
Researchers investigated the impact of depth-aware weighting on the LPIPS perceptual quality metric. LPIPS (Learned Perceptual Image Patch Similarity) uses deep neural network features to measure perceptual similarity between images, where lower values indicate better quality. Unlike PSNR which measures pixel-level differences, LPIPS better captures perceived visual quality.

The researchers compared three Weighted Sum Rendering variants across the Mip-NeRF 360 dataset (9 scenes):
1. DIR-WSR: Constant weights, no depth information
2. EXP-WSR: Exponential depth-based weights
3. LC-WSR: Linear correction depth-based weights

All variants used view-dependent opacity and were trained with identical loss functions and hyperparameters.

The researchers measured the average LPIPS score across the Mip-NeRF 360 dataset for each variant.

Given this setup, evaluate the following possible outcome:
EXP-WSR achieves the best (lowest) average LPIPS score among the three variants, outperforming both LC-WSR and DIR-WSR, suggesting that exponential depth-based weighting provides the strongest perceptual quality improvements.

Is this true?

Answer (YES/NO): NO